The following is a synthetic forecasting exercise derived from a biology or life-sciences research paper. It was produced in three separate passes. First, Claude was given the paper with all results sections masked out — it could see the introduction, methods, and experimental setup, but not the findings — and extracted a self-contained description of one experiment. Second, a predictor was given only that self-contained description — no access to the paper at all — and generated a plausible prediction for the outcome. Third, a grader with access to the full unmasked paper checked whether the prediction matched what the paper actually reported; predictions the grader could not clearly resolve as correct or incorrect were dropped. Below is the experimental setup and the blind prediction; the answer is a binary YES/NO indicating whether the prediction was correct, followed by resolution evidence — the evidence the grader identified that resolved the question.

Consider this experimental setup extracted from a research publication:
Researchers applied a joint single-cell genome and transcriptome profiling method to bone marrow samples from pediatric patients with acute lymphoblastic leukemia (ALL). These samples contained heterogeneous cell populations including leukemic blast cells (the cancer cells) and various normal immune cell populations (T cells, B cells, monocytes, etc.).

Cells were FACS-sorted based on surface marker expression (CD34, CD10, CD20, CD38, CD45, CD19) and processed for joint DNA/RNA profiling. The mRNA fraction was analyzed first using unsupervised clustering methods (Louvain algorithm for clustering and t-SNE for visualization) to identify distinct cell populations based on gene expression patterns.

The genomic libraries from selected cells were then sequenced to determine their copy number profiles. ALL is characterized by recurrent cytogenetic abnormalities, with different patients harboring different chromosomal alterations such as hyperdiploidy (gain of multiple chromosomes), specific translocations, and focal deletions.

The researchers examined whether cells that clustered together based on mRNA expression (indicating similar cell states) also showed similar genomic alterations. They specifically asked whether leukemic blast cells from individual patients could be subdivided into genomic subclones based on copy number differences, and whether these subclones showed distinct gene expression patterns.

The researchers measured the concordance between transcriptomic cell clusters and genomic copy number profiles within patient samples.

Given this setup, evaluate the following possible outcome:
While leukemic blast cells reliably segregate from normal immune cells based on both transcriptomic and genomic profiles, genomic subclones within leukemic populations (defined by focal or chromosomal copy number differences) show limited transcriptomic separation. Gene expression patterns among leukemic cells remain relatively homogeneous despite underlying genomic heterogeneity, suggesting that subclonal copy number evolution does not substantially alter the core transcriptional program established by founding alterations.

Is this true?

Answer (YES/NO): YES